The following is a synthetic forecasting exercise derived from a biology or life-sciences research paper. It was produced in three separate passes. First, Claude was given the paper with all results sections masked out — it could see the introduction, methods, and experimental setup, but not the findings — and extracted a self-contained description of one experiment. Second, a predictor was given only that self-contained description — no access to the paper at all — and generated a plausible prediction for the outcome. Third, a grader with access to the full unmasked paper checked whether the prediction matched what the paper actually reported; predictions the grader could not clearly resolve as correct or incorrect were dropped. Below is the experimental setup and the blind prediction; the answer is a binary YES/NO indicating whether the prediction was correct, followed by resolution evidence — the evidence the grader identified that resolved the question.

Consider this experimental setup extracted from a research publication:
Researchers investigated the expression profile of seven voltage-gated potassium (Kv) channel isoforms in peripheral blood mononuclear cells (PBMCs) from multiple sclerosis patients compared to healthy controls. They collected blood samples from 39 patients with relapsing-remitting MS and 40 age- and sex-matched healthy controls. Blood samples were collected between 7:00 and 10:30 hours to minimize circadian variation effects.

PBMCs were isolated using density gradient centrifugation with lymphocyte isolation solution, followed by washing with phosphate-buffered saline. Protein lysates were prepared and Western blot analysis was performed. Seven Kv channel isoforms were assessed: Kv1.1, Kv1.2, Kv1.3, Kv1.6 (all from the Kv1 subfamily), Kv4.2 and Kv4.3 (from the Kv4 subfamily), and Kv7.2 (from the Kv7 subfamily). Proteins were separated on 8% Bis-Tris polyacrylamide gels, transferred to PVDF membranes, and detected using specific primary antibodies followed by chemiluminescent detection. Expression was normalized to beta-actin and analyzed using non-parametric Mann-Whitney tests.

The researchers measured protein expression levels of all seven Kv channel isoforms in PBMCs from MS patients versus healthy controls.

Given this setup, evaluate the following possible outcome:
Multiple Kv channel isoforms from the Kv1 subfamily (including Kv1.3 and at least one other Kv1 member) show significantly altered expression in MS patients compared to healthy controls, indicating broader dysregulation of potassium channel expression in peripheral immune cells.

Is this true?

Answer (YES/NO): YES